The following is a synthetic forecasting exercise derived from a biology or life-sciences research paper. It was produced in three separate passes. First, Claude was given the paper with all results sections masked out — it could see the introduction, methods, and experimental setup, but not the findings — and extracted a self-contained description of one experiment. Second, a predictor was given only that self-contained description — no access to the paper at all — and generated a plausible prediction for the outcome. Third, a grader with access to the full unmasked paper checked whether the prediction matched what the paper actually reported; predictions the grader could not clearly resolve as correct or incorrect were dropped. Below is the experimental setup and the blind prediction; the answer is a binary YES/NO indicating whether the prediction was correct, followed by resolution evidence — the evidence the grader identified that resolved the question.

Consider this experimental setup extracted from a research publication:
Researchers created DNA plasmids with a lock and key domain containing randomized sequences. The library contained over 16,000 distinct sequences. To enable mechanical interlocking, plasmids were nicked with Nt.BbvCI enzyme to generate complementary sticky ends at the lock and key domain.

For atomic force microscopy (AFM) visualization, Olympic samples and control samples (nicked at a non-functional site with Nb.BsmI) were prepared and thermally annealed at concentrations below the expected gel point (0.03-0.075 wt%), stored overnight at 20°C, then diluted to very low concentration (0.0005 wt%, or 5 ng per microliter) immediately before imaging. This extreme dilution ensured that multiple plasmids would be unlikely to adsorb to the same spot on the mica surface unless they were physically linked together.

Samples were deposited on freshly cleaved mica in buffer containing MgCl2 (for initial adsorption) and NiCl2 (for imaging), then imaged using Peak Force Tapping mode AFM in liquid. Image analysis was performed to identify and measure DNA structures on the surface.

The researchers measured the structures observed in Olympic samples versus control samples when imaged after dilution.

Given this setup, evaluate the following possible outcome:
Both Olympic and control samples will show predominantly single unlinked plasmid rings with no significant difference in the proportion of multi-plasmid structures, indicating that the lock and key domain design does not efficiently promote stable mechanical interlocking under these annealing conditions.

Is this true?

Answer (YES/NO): NO